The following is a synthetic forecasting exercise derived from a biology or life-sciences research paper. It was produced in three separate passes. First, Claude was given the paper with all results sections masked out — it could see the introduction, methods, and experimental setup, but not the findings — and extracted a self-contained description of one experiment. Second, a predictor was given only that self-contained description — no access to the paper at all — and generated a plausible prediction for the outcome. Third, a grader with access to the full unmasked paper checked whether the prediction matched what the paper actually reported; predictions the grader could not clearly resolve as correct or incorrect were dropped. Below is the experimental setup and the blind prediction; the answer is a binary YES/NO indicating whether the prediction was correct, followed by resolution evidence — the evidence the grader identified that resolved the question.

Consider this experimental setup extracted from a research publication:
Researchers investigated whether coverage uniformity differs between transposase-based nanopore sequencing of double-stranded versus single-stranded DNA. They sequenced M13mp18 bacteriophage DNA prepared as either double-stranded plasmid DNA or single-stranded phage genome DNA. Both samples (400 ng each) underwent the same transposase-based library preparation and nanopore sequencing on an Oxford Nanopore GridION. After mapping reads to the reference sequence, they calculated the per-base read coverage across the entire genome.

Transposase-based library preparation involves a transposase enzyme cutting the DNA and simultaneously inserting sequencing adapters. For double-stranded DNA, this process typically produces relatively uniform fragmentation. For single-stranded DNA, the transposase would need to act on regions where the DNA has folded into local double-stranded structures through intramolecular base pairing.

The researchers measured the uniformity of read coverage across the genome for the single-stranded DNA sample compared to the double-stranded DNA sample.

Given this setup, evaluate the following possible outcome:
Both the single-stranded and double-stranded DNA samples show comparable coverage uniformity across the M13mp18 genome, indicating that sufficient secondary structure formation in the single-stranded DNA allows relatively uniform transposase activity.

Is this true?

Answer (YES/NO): NO